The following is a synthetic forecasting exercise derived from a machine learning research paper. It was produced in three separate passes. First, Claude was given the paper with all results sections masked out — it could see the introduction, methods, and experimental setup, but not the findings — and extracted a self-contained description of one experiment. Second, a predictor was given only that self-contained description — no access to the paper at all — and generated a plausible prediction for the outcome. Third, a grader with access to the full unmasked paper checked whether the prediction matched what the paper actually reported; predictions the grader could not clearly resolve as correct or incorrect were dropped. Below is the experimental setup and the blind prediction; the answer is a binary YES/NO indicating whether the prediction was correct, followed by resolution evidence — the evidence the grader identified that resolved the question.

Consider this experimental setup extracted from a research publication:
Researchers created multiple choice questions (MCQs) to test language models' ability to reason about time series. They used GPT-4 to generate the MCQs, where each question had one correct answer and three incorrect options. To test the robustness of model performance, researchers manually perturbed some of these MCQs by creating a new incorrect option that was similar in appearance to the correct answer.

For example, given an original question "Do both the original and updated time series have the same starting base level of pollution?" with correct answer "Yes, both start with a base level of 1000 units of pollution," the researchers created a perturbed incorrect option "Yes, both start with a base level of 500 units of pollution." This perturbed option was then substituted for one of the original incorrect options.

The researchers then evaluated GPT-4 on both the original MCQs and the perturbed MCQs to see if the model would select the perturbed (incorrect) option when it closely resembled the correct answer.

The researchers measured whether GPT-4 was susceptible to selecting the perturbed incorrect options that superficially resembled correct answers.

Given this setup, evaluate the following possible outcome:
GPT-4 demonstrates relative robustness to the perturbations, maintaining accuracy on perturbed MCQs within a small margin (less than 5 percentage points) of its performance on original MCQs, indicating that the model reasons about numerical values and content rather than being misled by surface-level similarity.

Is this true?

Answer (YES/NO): NO